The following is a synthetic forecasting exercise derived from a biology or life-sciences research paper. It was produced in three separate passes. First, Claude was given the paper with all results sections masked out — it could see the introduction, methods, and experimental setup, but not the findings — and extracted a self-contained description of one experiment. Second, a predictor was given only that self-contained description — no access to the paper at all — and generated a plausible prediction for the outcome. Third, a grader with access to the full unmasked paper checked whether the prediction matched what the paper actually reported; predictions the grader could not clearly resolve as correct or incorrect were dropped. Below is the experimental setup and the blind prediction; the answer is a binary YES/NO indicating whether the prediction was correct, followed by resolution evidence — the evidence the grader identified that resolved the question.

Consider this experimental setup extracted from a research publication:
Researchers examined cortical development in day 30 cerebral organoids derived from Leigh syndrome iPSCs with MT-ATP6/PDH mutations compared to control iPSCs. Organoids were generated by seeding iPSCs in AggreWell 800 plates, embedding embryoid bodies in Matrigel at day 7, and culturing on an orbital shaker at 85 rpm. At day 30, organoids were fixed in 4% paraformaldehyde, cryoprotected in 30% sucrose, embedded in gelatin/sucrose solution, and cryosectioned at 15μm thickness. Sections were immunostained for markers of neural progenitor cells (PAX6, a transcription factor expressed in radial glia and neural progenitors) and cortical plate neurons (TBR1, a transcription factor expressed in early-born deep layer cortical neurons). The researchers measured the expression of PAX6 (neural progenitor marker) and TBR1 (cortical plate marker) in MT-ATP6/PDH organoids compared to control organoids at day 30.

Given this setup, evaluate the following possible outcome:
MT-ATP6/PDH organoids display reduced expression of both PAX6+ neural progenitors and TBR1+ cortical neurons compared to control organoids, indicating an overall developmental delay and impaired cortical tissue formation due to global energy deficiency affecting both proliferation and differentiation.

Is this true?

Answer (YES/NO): YES